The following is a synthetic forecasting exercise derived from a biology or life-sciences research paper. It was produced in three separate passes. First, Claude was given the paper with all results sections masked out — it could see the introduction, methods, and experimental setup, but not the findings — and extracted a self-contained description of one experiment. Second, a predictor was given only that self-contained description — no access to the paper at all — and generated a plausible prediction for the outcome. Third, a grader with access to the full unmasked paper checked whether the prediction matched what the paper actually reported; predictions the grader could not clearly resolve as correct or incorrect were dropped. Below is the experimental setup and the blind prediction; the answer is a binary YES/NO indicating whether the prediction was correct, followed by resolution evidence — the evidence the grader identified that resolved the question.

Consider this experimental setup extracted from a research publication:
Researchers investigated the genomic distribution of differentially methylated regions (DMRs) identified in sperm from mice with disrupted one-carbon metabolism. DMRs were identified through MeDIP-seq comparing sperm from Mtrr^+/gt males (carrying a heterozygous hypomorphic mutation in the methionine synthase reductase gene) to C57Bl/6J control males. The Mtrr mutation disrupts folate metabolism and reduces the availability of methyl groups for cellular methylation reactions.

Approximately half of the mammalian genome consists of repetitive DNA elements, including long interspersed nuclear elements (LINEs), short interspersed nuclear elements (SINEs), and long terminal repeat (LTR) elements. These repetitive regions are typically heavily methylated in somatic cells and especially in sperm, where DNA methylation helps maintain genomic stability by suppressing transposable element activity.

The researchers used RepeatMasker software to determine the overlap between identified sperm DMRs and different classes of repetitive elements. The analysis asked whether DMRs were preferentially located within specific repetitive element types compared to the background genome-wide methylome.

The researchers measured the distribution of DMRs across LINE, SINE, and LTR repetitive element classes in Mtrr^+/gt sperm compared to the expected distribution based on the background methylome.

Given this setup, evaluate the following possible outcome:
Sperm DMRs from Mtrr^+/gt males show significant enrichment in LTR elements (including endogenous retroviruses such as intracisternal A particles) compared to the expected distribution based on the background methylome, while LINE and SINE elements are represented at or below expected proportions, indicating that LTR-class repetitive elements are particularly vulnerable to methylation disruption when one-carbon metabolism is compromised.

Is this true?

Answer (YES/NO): NO